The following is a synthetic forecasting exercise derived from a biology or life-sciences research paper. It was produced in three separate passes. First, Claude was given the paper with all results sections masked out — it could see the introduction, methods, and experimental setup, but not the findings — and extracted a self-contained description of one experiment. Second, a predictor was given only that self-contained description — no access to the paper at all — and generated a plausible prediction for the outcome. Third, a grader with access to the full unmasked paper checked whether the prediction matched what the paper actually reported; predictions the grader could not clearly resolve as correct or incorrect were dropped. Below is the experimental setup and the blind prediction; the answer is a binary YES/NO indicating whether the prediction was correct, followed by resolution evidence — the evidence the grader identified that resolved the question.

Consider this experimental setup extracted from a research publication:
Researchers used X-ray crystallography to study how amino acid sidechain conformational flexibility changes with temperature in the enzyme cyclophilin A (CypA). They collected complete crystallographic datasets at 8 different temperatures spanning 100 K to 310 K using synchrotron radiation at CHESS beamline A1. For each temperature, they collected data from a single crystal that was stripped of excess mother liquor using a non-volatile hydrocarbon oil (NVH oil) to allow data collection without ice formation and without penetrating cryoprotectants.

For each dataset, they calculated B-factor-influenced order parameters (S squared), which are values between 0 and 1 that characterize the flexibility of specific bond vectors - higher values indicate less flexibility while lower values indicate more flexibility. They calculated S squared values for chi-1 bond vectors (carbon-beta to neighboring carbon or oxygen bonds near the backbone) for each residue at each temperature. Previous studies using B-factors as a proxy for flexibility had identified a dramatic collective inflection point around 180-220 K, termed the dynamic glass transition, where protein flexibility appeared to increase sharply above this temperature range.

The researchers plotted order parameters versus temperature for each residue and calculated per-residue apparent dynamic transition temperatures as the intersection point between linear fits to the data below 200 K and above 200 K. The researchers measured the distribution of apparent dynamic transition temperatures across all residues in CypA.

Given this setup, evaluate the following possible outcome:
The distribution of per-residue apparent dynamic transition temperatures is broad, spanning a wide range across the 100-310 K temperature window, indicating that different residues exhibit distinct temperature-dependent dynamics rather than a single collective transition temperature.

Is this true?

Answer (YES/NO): YES